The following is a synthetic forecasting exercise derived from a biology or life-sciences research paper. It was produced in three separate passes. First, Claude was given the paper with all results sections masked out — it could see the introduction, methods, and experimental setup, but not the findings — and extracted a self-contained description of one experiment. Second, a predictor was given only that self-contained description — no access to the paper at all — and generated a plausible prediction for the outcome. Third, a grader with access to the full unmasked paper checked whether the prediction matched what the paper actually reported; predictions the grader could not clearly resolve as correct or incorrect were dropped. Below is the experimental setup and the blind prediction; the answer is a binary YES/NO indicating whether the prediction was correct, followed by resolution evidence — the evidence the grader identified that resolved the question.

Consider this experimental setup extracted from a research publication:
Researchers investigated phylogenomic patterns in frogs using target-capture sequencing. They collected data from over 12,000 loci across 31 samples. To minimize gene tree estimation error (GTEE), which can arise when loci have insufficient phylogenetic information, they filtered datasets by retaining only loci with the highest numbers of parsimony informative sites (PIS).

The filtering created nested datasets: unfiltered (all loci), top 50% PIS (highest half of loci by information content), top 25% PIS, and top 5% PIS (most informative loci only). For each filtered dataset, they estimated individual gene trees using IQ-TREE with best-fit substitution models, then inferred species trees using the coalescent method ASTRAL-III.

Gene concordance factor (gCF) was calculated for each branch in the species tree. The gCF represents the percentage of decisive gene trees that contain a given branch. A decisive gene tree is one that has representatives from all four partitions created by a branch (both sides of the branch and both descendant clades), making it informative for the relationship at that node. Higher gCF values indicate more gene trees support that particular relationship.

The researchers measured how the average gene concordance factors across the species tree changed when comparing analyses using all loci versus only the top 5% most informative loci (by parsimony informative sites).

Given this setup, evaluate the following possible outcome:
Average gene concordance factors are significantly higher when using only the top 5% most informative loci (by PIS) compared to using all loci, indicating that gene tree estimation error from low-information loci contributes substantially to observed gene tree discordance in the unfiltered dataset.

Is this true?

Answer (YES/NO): NO